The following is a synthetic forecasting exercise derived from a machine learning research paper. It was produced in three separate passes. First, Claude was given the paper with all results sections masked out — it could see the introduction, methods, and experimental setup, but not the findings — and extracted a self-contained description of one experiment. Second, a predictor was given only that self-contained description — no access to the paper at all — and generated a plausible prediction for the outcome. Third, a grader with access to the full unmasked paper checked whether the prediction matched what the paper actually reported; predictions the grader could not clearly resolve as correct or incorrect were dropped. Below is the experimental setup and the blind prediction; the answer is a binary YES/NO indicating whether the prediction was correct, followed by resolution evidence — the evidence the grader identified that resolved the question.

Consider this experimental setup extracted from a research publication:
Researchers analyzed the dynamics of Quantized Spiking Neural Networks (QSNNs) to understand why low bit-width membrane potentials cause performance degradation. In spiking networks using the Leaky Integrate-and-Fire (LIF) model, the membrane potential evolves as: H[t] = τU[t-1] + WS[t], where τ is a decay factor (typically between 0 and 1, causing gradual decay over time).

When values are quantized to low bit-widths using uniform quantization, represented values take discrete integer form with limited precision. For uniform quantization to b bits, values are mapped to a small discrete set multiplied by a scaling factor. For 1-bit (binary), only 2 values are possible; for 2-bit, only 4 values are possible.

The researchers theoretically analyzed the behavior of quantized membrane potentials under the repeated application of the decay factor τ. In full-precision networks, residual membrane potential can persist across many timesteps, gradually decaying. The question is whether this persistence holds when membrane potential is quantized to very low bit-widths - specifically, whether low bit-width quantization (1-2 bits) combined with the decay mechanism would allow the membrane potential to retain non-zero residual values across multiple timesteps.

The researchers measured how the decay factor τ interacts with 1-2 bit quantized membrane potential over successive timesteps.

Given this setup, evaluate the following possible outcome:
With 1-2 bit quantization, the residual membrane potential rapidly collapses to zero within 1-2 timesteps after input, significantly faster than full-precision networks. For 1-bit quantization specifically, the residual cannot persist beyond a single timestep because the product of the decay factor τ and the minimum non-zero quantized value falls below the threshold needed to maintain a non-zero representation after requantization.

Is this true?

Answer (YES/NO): YES